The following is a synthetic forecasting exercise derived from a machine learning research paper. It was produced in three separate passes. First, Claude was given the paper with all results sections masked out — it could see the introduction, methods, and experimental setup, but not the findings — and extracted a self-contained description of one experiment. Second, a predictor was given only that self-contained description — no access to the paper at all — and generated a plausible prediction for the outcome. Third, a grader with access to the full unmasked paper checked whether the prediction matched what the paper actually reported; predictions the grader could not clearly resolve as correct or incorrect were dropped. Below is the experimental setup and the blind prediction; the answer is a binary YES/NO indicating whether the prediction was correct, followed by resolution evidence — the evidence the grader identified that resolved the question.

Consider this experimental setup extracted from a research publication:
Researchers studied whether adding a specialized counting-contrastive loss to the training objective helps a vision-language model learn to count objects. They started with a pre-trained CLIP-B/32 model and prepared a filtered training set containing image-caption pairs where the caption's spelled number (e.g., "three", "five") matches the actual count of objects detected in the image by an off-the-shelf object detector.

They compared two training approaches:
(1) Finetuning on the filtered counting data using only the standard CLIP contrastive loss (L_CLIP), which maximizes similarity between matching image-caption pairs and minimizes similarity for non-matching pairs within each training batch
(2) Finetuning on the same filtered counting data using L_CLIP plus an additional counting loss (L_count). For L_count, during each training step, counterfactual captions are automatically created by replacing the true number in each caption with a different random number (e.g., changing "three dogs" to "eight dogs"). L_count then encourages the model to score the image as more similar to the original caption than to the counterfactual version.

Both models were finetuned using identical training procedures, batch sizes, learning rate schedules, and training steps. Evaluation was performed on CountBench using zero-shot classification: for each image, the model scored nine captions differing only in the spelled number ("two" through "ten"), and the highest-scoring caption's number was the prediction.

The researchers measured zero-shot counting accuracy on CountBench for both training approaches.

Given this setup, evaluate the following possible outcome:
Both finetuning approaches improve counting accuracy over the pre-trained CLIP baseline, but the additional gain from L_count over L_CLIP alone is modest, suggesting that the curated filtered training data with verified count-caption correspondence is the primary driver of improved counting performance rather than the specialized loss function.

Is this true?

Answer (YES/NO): NO